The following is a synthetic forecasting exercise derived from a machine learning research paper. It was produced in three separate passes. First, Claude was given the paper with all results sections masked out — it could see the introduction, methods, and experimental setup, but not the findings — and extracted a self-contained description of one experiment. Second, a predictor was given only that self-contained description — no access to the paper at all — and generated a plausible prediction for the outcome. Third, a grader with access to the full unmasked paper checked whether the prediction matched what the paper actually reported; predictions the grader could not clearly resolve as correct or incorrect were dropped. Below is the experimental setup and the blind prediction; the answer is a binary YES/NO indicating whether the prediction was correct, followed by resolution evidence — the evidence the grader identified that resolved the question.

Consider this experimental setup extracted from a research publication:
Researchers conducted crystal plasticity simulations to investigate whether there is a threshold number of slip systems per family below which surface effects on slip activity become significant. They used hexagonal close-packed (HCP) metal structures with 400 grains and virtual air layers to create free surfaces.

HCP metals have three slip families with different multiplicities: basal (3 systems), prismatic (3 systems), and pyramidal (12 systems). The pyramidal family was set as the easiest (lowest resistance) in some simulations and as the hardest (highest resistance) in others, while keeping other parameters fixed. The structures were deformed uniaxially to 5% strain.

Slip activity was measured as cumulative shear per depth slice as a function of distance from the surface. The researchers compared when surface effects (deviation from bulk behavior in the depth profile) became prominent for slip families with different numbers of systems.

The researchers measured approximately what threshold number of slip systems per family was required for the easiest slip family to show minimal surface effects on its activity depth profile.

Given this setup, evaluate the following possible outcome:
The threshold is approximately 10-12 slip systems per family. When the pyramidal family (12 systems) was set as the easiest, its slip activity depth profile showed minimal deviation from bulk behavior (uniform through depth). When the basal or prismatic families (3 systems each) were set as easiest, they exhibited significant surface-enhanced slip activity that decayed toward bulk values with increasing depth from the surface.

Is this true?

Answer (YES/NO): NO